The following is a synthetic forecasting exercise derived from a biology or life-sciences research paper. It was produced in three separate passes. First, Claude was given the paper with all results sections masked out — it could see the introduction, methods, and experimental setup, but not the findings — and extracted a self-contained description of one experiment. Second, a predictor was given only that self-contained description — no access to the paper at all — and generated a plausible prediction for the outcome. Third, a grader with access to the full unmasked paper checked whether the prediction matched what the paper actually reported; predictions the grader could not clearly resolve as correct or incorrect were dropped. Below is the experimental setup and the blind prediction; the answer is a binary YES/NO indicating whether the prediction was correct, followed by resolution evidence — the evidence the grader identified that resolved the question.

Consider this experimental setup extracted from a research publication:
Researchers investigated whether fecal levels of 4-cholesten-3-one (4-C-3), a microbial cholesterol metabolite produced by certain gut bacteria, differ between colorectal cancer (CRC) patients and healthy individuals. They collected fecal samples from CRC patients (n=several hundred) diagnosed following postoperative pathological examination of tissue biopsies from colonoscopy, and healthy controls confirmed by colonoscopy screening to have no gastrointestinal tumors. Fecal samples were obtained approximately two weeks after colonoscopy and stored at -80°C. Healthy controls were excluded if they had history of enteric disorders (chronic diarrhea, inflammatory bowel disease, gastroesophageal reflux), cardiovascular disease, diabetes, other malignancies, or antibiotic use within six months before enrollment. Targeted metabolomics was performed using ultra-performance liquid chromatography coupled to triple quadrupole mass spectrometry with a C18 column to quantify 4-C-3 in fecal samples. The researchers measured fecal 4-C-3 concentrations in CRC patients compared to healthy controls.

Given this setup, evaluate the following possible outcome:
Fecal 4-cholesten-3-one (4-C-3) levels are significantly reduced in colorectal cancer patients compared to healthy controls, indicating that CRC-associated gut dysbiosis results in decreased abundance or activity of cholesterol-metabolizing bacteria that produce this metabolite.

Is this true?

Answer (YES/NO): YES